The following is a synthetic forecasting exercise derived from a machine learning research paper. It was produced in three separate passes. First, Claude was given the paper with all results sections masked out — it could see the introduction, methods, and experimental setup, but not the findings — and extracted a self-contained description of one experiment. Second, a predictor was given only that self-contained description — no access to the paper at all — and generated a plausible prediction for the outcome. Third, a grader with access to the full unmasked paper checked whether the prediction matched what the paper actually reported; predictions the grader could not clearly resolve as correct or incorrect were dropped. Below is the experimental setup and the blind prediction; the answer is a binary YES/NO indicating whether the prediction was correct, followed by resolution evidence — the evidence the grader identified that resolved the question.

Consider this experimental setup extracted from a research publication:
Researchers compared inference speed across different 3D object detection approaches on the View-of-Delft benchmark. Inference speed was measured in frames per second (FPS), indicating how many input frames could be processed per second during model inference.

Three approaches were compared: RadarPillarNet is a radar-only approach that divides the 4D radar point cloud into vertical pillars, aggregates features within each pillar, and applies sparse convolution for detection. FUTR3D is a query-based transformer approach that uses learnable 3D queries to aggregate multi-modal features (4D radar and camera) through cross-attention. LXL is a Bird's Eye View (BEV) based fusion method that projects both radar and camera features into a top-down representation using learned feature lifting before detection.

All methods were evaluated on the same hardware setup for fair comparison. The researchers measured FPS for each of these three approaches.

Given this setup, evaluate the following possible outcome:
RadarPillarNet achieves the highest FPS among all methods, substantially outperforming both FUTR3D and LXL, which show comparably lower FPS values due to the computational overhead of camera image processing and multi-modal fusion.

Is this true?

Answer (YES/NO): YES